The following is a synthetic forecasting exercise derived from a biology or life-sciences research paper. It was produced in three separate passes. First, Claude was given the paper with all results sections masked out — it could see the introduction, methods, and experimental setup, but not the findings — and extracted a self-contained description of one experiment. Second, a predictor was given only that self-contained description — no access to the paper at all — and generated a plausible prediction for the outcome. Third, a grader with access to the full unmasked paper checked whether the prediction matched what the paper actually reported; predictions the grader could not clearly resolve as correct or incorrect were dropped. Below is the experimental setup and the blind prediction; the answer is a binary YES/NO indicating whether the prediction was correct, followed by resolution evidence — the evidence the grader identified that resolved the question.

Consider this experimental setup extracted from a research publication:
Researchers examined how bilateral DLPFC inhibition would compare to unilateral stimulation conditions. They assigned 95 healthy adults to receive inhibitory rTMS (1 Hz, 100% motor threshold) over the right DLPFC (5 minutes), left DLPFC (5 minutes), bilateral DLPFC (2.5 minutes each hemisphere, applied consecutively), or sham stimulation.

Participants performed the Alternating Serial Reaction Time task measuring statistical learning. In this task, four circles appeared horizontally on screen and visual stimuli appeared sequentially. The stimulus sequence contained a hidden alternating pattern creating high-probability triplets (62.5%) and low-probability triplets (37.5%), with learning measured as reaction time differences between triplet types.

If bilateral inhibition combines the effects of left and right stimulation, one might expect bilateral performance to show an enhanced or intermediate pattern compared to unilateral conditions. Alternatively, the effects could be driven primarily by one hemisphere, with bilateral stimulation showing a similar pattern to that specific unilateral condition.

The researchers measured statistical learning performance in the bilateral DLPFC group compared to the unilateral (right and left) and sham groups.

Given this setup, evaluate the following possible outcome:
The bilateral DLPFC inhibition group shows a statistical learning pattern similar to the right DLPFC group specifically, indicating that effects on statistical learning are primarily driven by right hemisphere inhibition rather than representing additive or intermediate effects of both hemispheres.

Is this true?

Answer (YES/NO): YES